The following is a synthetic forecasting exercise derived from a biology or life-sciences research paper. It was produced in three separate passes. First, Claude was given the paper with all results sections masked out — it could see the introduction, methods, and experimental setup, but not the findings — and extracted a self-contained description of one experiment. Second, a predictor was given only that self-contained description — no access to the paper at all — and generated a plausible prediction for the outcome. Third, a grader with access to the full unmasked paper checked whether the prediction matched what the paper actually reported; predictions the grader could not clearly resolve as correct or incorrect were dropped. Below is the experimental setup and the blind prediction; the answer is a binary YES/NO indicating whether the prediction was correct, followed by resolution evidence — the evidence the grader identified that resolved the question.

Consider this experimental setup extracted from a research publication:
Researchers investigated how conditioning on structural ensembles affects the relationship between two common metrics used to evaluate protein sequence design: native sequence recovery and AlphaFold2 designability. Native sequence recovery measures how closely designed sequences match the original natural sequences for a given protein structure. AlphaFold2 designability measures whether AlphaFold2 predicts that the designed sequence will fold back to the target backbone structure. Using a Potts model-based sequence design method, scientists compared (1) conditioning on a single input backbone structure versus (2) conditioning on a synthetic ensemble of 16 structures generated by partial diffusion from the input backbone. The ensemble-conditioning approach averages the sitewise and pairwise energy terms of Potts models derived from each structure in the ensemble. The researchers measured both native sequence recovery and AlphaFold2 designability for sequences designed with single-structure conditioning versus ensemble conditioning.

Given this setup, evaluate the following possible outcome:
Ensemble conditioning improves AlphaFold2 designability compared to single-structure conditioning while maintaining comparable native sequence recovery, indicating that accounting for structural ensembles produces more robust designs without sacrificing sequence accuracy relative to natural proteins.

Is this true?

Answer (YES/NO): NO